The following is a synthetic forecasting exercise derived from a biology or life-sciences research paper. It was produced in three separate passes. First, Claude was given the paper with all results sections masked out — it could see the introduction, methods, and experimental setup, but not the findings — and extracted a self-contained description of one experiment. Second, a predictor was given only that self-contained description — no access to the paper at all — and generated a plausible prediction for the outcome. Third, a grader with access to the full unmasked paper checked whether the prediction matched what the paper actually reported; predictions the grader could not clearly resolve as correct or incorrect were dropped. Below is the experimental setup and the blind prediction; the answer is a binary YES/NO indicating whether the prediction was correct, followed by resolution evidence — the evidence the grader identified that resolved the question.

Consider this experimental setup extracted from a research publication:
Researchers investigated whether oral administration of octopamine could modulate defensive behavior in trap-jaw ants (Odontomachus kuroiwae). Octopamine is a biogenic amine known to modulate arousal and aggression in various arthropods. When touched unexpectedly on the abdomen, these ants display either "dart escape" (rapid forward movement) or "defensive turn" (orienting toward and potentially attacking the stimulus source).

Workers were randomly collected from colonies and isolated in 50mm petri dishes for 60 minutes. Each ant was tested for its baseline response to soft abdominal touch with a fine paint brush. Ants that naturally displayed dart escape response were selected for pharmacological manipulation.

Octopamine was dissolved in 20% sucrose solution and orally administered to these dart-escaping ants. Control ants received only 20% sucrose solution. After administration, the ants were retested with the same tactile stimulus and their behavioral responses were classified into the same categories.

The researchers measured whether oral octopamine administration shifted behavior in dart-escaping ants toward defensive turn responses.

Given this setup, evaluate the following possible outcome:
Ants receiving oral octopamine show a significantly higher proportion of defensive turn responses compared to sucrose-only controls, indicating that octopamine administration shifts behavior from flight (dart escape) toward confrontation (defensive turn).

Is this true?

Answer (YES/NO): NO